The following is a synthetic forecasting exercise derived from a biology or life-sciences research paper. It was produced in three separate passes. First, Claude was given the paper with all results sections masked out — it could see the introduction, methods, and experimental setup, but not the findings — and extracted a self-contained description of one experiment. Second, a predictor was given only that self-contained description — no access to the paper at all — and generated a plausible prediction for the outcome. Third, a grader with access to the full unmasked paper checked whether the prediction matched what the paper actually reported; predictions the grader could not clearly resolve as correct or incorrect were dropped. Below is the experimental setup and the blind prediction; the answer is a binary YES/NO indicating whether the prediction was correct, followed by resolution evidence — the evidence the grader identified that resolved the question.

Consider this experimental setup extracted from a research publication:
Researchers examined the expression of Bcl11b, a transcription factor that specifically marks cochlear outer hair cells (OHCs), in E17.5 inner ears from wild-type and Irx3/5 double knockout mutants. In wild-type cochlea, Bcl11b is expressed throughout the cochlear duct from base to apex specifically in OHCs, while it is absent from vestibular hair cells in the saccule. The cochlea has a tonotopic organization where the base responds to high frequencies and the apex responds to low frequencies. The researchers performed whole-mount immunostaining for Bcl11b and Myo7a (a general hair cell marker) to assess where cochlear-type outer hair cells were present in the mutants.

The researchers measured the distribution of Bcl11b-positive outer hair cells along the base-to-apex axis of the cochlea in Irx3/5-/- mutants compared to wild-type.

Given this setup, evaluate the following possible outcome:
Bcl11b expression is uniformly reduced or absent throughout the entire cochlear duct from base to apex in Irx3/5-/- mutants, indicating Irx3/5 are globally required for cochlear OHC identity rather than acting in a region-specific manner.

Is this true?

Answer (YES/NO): NO